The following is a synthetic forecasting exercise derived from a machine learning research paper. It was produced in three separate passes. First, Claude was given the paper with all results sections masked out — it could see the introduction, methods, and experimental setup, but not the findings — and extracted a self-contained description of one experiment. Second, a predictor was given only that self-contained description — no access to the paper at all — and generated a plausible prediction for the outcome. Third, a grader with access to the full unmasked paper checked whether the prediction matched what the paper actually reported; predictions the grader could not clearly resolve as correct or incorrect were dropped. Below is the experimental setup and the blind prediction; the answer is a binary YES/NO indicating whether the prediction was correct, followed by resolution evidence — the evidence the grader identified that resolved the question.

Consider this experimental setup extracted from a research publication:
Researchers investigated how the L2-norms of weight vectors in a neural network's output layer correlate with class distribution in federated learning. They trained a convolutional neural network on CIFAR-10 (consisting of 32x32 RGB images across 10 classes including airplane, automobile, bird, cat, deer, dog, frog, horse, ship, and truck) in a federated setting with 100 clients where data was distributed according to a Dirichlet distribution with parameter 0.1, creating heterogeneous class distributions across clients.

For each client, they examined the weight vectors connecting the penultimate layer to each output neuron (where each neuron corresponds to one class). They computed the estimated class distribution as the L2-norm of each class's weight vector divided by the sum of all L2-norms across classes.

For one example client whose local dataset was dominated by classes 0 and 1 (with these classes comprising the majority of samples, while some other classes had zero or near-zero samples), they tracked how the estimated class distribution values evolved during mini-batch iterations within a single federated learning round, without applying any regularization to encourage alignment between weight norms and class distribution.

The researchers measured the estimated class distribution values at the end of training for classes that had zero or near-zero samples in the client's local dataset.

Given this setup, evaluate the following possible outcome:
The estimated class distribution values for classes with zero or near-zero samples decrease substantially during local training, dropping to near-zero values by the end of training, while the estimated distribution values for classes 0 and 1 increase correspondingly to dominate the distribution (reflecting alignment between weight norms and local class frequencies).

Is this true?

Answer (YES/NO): NO